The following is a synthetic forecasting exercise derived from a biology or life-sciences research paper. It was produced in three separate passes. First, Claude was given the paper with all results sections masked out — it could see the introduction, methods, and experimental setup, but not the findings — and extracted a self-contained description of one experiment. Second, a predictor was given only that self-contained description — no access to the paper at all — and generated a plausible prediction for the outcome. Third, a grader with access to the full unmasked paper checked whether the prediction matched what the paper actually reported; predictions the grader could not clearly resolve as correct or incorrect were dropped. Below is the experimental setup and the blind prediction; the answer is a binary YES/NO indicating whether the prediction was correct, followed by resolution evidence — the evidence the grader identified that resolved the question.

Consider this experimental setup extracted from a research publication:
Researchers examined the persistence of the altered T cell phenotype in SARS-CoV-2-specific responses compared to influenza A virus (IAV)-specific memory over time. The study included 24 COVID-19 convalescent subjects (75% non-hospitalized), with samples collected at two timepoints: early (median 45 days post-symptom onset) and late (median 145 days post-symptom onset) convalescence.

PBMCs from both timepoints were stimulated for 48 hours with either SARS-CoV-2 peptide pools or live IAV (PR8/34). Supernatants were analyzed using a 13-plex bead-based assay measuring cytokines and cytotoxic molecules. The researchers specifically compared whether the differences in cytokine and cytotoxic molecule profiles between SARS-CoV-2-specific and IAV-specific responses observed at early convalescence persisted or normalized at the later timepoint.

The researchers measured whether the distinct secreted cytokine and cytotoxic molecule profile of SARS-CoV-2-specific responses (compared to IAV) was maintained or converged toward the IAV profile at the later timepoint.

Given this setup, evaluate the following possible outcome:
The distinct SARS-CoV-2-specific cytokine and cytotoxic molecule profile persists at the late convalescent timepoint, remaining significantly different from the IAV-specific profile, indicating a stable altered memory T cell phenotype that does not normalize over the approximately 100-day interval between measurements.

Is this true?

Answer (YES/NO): YES